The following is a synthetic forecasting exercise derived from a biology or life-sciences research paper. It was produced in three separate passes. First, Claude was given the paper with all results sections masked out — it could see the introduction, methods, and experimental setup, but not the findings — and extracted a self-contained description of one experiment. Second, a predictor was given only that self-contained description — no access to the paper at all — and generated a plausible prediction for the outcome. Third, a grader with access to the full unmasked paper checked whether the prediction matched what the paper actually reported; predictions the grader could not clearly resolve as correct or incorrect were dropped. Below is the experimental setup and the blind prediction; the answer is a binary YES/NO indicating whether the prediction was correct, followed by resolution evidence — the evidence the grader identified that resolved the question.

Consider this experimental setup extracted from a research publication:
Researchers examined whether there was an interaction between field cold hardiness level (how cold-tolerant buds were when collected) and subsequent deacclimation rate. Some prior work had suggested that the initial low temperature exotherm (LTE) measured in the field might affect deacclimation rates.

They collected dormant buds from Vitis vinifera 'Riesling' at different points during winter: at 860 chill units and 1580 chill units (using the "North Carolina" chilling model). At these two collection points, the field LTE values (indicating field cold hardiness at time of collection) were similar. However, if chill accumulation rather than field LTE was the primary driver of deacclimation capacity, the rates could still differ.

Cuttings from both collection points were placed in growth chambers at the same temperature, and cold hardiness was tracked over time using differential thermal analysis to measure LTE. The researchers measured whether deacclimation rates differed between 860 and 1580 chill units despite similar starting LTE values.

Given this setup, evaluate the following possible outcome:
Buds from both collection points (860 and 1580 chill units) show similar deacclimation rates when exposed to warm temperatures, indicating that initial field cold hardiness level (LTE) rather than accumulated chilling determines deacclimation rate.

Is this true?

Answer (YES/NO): NO